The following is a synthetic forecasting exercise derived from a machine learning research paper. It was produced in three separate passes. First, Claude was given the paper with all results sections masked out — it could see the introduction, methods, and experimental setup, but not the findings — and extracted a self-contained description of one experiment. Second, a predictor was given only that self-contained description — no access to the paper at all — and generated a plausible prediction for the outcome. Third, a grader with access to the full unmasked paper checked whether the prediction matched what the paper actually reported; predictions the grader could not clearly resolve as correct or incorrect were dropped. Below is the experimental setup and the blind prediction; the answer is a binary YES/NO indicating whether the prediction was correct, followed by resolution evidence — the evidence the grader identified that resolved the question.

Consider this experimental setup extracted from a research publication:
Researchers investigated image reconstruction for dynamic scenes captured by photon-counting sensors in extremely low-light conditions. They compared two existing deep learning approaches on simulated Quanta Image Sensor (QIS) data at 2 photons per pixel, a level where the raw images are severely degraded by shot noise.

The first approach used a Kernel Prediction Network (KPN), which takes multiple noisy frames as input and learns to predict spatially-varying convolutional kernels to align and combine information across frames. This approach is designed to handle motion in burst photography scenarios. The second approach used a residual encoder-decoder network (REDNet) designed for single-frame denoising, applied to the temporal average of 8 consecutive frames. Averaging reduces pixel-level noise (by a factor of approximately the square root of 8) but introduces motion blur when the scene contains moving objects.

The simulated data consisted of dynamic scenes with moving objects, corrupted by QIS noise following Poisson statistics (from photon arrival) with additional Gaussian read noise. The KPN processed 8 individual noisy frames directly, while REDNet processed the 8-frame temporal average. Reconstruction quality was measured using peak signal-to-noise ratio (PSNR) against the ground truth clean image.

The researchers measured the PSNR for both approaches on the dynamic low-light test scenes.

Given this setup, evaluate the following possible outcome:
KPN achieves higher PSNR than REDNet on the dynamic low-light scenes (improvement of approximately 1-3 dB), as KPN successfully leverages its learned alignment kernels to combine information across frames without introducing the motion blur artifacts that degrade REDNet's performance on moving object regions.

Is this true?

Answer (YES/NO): NO